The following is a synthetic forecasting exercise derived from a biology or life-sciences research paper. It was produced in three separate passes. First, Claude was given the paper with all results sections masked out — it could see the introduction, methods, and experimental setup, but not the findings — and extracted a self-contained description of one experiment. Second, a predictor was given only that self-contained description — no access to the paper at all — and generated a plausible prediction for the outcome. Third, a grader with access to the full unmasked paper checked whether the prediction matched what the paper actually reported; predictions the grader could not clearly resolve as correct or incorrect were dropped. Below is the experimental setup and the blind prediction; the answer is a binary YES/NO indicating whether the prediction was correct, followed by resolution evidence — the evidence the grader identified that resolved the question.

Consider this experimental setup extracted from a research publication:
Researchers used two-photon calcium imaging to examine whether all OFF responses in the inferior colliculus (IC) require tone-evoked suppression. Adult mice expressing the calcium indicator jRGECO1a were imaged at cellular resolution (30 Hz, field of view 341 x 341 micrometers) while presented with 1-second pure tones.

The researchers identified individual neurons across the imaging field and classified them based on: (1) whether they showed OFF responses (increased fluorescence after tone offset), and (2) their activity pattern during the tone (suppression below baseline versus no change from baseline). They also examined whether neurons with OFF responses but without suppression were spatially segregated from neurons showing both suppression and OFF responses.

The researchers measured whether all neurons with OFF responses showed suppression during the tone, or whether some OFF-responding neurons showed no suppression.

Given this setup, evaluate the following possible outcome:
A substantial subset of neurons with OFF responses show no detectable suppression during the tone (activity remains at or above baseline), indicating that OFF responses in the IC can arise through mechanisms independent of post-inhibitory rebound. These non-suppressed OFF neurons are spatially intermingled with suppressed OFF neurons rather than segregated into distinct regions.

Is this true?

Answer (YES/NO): NO